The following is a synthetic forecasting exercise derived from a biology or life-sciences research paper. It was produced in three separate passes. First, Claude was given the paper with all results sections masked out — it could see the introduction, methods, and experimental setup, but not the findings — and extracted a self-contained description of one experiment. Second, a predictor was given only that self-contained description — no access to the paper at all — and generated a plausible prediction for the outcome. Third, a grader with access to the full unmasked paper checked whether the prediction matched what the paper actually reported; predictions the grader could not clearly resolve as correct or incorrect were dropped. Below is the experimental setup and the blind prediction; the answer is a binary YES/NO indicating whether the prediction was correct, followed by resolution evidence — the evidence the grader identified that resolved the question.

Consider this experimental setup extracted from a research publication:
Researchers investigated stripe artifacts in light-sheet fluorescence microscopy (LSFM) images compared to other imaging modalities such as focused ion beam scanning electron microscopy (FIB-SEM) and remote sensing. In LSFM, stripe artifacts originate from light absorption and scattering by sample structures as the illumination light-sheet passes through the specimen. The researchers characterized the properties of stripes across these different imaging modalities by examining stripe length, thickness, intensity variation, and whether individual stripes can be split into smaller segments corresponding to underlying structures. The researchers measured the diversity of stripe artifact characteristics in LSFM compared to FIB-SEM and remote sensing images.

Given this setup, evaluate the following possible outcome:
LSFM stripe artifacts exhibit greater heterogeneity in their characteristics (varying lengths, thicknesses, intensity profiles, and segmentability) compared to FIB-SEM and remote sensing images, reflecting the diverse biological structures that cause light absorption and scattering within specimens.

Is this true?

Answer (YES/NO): YES